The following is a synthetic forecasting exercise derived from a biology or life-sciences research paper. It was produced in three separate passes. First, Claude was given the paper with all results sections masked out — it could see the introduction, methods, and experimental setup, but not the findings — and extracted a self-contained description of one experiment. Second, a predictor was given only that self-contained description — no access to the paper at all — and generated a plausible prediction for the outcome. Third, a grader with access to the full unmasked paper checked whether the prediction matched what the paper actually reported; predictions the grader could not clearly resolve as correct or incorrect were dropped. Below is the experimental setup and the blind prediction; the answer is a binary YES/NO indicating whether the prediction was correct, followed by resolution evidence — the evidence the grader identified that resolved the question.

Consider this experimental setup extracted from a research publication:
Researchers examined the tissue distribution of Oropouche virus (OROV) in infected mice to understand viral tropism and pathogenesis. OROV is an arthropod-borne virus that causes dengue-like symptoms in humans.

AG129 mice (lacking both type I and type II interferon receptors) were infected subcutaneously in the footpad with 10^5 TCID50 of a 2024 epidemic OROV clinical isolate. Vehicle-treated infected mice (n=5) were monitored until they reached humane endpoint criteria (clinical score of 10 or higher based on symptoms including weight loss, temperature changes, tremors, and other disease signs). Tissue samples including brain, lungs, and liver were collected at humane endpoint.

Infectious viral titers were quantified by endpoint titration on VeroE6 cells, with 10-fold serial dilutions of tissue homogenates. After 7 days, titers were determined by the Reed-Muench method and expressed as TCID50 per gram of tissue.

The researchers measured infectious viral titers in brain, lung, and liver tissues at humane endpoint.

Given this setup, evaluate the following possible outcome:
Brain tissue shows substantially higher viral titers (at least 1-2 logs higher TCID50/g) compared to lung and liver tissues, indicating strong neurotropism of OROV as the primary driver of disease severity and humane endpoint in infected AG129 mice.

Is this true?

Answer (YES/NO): NO